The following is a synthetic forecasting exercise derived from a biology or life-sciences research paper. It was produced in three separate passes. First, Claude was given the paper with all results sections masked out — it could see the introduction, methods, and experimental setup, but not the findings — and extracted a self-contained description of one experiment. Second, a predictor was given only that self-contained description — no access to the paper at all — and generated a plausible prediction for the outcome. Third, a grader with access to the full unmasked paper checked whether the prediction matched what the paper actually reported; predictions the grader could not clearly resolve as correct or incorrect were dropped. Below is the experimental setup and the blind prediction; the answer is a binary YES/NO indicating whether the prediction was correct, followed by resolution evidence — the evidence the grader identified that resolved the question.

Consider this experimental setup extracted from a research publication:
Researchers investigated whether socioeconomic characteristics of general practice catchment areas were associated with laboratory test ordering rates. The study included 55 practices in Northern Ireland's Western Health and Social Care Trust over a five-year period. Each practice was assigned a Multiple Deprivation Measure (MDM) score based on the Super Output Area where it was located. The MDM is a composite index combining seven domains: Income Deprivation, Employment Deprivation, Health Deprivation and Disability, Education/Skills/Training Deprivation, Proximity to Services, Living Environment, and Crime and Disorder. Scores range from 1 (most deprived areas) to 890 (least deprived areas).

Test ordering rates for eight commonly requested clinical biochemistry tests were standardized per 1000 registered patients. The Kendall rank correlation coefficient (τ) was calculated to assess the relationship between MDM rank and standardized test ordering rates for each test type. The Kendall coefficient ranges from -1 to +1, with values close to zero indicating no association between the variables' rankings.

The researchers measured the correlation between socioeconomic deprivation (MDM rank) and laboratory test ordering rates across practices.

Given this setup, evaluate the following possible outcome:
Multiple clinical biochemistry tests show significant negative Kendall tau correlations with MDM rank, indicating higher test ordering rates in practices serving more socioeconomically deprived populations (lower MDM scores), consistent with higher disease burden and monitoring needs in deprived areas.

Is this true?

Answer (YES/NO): NO